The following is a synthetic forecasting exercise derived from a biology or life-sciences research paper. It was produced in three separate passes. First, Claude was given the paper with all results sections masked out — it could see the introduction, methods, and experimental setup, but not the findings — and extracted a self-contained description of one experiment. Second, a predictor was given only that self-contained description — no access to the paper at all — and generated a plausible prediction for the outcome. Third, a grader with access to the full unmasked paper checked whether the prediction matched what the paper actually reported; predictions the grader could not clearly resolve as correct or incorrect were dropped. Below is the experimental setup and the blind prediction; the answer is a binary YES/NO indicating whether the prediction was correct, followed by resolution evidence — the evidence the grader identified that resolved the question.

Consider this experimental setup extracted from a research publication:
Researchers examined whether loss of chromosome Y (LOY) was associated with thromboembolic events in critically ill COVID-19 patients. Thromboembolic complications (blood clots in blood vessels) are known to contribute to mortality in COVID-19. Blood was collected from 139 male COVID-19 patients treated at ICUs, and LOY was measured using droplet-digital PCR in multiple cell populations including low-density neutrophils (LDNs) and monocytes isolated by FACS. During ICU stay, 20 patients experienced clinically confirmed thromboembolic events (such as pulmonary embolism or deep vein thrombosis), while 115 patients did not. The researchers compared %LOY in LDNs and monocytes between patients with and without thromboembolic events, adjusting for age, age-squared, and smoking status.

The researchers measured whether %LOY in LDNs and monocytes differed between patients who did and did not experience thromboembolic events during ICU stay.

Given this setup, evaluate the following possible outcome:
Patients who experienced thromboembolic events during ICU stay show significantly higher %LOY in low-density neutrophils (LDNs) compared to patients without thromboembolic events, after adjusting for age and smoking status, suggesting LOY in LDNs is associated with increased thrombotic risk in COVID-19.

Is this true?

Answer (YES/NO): YES